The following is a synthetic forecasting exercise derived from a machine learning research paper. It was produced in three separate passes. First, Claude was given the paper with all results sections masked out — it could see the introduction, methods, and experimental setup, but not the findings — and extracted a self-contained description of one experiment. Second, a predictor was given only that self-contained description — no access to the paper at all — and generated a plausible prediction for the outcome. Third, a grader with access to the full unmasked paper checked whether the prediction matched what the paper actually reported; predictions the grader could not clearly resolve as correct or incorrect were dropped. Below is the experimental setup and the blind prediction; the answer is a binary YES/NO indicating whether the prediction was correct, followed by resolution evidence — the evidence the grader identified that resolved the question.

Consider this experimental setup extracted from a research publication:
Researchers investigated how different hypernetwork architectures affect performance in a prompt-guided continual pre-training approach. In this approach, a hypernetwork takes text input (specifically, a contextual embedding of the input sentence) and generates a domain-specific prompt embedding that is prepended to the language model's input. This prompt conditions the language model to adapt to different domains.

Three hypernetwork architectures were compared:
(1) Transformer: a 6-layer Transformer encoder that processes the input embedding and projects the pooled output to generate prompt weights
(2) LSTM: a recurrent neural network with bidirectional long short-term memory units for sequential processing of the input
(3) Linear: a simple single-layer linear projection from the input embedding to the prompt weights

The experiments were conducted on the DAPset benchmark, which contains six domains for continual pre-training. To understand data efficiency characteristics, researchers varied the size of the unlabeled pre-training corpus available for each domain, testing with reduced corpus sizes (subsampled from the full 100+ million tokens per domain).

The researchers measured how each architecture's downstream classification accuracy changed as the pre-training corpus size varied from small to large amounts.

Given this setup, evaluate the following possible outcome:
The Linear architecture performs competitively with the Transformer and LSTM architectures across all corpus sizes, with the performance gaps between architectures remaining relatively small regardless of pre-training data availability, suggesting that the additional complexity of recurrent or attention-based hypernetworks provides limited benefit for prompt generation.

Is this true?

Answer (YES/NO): NO